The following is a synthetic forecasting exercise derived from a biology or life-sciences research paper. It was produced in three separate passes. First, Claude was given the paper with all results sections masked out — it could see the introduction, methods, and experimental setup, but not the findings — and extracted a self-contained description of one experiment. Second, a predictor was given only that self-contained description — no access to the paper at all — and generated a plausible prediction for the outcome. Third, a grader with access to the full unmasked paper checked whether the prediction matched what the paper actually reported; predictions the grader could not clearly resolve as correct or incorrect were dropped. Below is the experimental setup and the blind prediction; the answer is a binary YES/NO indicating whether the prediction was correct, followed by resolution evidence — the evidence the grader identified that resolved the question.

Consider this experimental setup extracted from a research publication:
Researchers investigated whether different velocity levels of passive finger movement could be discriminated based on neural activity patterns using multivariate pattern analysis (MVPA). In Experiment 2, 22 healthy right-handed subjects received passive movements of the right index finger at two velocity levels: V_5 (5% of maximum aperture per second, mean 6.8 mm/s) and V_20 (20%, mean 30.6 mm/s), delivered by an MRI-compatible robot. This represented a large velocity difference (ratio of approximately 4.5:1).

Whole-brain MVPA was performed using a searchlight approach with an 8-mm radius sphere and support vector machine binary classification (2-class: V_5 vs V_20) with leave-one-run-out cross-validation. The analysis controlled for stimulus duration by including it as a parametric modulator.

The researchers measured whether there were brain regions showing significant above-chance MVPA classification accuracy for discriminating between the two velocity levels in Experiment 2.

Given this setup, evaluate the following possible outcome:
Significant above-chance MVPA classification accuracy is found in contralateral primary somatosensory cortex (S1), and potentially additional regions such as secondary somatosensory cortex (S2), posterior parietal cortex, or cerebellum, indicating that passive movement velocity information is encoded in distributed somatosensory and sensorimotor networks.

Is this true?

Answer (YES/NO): NO